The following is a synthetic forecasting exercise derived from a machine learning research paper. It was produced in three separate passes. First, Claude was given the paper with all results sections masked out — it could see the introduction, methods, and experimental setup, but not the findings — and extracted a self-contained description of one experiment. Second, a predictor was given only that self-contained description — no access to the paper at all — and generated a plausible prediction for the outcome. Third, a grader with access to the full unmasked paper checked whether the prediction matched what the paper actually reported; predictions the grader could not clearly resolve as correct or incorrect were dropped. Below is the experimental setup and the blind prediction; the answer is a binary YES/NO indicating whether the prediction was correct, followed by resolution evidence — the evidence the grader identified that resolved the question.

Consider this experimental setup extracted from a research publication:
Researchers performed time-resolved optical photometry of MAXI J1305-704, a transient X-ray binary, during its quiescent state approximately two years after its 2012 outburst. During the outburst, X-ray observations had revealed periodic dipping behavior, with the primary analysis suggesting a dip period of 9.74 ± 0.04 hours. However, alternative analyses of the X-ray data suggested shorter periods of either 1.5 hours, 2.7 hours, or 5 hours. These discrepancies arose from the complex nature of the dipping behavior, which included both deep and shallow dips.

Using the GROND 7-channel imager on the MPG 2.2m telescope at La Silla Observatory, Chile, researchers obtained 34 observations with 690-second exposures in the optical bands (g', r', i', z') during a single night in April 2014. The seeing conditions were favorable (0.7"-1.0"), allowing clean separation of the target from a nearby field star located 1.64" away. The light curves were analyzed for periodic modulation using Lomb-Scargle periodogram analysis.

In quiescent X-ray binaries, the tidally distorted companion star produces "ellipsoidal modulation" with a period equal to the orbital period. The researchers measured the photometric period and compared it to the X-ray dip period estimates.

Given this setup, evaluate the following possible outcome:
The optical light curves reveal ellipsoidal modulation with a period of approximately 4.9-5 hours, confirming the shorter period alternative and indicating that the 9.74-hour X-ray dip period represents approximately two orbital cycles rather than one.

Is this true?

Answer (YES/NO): NO